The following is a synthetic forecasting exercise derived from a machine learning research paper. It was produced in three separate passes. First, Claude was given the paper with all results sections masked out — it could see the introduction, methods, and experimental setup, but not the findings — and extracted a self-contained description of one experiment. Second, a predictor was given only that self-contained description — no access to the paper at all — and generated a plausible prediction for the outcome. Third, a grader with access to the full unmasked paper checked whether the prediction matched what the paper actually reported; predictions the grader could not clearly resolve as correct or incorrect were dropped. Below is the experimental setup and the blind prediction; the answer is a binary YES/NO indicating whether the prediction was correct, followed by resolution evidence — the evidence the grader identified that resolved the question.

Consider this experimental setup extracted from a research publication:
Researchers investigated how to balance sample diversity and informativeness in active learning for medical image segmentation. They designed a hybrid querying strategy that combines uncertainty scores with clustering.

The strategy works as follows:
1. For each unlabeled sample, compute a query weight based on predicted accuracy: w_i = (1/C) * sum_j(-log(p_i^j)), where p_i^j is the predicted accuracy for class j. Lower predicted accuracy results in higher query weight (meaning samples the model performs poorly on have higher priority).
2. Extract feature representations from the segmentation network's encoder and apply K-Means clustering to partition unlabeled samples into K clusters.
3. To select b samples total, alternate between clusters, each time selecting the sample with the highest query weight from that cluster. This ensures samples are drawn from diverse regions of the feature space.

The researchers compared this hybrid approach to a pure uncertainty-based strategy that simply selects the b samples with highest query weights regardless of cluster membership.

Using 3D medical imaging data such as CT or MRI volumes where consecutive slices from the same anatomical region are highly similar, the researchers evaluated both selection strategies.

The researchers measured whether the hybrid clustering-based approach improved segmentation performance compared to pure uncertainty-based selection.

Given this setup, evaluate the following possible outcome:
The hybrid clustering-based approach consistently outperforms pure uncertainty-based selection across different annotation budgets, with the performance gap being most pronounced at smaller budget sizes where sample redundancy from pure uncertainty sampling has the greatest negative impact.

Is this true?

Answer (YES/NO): NO